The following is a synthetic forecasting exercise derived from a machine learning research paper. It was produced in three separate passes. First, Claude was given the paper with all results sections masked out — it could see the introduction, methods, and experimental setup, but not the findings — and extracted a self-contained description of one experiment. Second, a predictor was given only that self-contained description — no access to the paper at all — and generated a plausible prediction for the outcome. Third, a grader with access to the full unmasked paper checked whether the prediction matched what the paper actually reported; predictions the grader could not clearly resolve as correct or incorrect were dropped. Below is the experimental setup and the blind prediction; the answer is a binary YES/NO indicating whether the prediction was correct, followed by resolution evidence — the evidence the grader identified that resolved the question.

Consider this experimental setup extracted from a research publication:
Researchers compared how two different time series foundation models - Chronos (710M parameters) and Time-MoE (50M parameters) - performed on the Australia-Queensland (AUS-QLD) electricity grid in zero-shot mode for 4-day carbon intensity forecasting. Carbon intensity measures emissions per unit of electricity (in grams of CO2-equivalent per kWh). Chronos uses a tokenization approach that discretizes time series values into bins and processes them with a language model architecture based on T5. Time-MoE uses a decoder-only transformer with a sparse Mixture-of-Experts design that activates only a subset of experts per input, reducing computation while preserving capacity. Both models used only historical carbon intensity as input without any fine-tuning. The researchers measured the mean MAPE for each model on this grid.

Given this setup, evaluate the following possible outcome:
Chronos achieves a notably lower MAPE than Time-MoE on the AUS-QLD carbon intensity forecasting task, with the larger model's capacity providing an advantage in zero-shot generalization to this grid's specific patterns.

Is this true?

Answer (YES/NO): NO